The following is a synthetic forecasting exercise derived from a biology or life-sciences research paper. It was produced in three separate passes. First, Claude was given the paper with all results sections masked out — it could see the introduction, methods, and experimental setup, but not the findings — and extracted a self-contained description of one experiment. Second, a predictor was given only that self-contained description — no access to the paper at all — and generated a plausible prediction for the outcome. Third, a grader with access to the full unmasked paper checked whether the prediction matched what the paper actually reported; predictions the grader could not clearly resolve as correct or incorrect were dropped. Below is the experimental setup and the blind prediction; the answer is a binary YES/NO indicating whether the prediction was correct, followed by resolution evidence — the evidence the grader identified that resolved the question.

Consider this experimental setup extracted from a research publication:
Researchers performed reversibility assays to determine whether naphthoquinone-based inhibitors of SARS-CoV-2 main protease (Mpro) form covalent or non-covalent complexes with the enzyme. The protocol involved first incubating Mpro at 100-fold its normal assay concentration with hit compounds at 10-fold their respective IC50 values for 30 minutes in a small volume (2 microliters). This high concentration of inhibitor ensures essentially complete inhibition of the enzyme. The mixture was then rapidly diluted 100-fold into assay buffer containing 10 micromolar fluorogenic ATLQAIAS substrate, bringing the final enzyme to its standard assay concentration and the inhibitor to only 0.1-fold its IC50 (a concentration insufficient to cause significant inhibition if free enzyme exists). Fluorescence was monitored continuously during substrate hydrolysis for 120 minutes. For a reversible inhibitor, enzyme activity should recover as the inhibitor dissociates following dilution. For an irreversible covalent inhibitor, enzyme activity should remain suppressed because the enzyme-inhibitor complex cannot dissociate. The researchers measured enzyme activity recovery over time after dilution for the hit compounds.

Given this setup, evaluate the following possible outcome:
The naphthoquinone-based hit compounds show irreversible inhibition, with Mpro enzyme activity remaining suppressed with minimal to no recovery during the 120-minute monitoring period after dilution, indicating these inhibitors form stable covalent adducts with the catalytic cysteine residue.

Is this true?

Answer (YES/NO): NO